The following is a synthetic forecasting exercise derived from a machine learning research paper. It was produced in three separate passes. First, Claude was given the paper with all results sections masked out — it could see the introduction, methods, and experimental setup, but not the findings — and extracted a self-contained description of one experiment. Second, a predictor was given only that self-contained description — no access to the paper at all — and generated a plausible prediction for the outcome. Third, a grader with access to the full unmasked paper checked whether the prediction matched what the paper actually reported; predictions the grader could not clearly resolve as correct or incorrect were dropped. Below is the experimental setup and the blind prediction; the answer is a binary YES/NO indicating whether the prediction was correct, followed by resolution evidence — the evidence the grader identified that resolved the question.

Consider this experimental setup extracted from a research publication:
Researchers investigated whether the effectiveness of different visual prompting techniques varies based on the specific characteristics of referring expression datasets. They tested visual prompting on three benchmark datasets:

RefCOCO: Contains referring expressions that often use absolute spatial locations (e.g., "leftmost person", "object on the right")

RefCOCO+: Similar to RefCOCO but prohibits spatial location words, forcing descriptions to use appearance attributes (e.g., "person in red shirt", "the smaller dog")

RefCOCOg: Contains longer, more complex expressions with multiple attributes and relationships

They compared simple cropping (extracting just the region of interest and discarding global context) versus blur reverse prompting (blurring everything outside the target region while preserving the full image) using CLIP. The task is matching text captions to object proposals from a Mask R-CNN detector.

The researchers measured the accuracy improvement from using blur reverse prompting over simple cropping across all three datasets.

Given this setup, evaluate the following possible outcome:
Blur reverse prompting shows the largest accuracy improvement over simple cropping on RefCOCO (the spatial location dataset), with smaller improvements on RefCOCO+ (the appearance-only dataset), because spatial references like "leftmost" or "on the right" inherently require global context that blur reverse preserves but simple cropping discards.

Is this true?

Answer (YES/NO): NO